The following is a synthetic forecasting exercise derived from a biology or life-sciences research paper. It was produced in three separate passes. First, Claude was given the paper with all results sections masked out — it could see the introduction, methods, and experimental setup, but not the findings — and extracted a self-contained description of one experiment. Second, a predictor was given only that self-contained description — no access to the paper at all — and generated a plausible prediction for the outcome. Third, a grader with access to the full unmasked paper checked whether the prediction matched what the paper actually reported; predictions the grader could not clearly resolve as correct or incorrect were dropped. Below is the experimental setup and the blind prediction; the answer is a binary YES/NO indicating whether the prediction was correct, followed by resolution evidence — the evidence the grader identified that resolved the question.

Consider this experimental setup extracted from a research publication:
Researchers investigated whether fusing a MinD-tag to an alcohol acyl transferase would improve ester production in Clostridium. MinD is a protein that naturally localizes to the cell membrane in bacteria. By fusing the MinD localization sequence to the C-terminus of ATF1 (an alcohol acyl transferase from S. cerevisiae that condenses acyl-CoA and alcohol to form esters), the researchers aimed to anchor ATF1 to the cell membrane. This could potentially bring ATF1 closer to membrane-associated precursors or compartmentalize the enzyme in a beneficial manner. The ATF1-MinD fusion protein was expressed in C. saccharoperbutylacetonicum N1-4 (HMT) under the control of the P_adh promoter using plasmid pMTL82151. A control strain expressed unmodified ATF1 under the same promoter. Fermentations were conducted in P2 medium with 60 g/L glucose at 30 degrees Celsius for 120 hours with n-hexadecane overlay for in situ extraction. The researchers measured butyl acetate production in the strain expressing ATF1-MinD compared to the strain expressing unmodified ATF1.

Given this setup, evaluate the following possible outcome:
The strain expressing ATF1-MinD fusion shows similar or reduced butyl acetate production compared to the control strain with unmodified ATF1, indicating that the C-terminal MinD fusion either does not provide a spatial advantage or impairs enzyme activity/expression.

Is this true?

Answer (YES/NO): NO